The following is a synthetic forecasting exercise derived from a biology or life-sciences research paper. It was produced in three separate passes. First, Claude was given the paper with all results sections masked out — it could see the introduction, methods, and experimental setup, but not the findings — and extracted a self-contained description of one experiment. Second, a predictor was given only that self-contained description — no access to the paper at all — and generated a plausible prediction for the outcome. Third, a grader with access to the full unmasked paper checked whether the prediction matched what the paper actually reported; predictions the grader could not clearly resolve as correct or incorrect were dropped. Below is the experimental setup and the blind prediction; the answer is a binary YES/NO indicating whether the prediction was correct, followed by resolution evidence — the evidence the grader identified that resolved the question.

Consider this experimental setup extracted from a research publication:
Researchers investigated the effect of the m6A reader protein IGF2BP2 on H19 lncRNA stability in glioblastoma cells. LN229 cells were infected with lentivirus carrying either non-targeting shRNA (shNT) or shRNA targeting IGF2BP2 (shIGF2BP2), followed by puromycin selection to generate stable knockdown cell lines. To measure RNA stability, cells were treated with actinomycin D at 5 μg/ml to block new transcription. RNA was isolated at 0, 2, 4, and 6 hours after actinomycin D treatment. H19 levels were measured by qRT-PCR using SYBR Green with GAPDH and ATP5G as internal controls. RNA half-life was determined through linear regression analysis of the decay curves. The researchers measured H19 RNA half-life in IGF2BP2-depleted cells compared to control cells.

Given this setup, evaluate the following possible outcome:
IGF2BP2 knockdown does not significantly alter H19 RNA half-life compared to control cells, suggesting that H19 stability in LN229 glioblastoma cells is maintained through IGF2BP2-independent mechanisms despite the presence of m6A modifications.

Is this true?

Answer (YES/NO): NO